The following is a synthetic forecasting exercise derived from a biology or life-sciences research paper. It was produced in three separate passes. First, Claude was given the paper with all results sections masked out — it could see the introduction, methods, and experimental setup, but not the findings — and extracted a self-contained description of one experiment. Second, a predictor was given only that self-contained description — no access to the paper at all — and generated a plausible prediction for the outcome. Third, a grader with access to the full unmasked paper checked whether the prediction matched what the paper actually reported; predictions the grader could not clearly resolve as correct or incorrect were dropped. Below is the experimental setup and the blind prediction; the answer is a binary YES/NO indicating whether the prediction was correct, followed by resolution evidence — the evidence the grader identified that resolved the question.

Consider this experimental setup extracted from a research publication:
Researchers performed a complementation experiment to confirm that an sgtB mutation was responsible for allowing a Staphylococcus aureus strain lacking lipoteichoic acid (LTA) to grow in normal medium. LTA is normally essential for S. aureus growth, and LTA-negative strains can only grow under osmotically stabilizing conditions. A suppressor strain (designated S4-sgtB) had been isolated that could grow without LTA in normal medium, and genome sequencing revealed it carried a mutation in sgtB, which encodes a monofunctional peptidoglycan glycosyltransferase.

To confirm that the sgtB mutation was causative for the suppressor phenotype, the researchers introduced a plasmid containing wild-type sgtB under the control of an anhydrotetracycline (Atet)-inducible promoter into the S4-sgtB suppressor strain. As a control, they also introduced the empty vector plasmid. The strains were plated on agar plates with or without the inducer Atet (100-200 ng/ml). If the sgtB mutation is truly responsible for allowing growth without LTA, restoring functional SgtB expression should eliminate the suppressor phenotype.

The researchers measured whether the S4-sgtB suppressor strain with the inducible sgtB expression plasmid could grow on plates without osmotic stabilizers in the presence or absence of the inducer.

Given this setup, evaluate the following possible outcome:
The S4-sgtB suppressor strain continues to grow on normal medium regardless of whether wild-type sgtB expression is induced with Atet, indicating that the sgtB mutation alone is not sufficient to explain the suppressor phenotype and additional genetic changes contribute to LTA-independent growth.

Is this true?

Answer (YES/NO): NO